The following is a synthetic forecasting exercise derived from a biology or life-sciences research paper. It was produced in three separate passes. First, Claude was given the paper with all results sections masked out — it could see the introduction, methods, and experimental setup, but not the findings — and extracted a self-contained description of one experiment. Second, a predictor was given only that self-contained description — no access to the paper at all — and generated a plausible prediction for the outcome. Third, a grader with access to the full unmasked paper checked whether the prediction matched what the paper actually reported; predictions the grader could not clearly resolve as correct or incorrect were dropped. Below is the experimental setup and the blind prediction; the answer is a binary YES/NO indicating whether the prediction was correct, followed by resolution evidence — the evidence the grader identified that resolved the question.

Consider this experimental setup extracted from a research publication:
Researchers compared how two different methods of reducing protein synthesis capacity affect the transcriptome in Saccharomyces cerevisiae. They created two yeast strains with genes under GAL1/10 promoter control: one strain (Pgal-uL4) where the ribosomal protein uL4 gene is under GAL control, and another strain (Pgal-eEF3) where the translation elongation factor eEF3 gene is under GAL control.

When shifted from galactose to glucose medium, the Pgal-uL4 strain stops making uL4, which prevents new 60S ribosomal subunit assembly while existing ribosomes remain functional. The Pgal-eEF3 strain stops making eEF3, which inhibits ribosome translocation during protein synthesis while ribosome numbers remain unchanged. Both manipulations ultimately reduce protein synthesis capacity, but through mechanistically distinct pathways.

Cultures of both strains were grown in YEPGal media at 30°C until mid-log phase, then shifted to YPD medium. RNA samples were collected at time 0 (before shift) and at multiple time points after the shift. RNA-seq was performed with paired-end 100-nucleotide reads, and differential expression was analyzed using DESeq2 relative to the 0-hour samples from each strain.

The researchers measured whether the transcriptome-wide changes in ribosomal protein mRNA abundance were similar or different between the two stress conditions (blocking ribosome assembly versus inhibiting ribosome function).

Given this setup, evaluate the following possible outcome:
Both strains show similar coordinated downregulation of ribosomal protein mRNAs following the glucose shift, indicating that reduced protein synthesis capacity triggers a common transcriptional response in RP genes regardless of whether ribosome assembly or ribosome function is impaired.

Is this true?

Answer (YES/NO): NO